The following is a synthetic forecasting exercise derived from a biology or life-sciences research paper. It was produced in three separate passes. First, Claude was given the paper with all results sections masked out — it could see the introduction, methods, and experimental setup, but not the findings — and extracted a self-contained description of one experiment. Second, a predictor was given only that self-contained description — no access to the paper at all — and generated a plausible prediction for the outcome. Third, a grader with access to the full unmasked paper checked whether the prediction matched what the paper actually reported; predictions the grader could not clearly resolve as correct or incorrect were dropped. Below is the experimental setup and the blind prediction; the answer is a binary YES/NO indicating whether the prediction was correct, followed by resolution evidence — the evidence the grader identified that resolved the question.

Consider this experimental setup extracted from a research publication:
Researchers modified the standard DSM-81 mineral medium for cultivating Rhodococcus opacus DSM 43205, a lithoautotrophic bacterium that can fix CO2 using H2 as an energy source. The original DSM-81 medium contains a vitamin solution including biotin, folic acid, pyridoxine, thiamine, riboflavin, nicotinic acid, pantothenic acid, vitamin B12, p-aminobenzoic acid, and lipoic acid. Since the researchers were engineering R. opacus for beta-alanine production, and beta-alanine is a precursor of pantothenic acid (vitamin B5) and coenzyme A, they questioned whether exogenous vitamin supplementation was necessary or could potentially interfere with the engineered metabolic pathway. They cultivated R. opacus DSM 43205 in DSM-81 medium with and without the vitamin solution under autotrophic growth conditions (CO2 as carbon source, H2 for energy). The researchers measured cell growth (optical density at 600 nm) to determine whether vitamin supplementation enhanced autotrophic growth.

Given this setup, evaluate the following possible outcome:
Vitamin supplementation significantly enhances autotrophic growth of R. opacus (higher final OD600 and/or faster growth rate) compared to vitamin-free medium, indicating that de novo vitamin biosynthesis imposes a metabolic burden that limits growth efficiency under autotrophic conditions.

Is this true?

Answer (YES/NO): NO